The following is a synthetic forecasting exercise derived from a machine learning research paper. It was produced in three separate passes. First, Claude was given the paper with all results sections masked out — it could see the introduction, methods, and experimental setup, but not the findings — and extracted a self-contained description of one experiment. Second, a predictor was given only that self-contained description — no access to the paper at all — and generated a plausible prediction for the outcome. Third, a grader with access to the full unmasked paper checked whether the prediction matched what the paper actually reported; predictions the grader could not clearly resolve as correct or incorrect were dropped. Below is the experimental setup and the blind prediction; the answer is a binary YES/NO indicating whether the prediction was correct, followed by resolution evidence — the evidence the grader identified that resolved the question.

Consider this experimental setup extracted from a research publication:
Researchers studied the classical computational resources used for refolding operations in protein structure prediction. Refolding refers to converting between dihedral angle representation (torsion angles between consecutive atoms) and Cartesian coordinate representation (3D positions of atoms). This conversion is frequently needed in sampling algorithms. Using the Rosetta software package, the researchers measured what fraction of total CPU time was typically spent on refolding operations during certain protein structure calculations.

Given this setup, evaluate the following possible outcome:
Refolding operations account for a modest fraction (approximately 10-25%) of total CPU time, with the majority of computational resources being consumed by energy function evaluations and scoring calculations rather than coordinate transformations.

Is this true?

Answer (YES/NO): NO